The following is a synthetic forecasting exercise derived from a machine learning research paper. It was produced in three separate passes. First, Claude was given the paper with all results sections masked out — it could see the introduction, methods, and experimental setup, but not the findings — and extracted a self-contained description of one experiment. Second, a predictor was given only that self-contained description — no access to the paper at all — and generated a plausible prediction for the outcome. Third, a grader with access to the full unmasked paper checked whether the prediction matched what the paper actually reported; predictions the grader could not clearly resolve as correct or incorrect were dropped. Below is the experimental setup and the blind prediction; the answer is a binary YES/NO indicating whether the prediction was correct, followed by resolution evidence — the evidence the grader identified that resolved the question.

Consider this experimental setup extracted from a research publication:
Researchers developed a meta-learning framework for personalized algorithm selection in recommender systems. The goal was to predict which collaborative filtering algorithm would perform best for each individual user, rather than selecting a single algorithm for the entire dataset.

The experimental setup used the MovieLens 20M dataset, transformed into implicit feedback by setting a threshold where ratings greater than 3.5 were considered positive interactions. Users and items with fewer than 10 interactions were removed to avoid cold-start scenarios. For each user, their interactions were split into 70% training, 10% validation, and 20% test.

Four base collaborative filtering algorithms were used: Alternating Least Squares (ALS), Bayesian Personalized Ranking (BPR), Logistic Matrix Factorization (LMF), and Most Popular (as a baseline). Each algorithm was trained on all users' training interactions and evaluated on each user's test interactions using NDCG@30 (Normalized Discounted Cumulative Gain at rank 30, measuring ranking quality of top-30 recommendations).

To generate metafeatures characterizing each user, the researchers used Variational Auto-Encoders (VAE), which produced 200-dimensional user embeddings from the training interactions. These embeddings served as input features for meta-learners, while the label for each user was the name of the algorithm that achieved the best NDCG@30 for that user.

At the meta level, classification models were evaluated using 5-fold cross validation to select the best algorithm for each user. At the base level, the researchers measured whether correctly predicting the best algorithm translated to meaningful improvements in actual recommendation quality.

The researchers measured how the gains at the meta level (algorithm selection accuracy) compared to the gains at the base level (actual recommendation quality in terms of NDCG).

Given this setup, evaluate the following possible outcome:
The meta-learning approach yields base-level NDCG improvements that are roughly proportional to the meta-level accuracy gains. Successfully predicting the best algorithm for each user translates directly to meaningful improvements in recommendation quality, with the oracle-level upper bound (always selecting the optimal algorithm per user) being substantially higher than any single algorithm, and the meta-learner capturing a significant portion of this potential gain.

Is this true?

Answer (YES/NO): NO